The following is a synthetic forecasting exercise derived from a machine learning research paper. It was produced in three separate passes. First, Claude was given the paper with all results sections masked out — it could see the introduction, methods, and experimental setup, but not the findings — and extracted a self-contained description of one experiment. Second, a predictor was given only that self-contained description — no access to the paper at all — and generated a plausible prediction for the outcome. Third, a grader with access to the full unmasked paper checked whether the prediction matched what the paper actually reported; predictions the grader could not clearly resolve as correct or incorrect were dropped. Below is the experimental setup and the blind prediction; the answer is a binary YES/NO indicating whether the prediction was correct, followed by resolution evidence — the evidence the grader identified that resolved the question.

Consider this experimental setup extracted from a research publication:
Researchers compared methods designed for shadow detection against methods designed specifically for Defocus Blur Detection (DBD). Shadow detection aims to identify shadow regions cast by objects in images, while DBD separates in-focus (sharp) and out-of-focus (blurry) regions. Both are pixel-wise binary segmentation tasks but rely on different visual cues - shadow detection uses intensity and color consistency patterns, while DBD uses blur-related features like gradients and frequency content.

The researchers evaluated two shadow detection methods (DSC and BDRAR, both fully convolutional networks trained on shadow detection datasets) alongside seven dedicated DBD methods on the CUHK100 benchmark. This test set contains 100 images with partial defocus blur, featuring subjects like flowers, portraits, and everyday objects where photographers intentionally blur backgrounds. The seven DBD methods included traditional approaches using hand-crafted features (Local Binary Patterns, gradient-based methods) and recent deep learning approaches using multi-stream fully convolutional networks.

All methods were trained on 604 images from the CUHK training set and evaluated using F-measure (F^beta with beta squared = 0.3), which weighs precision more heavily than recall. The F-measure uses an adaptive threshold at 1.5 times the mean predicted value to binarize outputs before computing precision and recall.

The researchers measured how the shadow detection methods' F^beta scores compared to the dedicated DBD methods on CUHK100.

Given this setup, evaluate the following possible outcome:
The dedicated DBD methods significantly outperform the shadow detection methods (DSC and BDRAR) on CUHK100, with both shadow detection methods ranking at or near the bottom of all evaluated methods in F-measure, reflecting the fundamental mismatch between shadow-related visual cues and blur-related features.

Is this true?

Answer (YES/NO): NO